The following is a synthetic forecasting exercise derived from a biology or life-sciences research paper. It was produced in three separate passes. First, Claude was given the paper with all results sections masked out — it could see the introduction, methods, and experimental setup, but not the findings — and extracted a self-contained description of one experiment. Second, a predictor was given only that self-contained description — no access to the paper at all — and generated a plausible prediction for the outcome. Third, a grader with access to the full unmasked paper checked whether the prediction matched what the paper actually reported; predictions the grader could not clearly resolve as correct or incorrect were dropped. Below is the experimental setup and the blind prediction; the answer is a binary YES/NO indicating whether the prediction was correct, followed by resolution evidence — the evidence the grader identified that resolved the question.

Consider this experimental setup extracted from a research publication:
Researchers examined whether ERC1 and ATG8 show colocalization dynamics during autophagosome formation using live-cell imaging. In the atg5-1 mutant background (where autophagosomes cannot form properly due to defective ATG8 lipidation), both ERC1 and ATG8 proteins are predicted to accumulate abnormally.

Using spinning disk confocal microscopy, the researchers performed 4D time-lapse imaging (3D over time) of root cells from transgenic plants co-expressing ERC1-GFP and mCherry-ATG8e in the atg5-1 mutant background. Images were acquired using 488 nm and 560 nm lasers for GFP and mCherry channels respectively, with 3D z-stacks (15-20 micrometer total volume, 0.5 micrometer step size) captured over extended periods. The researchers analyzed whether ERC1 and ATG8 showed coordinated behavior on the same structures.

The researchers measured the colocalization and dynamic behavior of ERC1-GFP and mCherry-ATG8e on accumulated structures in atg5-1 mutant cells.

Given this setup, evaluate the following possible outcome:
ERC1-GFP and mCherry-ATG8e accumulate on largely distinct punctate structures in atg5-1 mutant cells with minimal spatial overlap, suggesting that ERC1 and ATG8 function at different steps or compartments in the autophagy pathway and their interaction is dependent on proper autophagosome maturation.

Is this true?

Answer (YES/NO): NO